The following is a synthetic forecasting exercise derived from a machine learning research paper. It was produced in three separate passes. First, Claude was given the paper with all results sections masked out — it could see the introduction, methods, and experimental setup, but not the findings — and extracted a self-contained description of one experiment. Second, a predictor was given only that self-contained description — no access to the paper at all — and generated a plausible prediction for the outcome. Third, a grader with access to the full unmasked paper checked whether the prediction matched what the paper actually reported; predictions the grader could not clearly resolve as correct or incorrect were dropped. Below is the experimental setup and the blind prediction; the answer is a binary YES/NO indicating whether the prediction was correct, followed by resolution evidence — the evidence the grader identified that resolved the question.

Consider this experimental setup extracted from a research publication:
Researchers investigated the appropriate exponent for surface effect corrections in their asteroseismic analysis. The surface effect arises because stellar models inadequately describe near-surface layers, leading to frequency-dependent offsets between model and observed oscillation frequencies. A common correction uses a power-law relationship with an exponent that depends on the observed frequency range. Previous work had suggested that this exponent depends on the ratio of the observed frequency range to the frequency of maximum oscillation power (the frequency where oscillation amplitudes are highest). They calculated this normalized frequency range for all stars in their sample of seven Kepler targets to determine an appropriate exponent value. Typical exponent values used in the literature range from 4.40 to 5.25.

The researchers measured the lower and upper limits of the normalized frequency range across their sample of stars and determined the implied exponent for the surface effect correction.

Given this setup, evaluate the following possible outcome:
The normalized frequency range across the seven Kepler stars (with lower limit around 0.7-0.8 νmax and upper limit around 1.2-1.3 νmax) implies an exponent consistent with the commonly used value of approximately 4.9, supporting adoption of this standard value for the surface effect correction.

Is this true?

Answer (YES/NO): NO